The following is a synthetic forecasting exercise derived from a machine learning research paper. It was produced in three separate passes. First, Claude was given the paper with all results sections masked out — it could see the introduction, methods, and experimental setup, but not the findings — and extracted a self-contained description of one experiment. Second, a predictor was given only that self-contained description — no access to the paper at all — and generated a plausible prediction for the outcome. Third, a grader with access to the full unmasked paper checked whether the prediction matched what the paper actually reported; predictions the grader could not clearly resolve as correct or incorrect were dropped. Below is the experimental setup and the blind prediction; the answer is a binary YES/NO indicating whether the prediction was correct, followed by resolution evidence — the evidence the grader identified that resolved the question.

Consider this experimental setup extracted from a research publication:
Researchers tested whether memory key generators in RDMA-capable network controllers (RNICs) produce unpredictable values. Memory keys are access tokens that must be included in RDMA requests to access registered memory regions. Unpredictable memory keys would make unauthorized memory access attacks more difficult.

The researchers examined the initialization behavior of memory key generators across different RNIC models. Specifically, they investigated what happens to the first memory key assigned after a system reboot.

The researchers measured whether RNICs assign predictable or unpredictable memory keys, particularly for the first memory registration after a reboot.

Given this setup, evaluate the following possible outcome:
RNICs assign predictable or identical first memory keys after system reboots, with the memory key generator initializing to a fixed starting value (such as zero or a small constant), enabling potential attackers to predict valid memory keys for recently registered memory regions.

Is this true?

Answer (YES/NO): YES